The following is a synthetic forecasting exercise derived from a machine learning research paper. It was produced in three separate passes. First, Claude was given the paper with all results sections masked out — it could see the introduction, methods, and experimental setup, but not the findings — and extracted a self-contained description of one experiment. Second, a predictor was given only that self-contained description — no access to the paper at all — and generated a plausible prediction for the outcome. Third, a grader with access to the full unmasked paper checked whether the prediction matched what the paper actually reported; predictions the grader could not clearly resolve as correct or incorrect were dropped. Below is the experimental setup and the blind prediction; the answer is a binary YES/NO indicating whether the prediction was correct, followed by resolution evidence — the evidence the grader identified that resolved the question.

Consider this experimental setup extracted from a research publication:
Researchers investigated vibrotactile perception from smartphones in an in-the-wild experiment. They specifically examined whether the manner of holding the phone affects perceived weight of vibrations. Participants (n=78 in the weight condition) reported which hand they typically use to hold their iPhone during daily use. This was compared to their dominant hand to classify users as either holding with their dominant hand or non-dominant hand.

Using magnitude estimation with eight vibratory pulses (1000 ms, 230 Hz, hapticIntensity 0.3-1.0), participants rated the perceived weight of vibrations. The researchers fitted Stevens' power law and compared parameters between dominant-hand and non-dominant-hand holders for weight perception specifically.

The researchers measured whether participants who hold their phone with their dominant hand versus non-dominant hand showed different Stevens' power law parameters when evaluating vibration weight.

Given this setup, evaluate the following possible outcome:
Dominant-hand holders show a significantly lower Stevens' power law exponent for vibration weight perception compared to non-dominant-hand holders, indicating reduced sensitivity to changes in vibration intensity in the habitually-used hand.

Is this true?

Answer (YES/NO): YES